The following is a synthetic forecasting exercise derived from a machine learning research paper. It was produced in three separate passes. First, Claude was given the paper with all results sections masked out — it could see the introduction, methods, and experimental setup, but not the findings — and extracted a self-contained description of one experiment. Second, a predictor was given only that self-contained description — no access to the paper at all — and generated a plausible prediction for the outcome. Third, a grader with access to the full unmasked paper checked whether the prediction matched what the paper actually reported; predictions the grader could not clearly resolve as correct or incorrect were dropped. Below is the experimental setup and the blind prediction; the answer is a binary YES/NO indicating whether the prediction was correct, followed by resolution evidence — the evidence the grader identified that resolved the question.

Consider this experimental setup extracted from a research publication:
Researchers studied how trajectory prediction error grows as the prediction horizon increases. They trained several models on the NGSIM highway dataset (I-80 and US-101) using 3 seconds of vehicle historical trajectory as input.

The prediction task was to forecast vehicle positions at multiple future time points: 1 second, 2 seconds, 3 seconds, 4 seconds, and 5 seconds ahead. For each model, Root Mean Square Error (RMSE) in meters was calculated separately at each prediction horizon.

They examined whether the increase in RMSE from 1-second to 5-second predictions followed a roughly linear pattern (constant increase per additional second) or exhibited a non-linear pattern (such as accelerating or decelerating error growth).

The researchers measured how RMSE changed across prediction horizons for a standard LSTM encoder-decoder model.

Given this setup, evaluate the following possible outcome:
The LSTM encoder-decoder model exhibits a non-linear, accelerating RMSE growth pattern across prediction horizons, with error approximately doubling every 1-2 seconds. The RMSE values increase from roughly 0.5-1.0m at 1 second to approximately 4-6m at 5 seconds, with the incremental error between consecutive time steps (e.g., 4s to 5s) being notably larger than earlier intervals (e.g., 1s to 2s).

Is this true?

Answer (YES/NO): NO